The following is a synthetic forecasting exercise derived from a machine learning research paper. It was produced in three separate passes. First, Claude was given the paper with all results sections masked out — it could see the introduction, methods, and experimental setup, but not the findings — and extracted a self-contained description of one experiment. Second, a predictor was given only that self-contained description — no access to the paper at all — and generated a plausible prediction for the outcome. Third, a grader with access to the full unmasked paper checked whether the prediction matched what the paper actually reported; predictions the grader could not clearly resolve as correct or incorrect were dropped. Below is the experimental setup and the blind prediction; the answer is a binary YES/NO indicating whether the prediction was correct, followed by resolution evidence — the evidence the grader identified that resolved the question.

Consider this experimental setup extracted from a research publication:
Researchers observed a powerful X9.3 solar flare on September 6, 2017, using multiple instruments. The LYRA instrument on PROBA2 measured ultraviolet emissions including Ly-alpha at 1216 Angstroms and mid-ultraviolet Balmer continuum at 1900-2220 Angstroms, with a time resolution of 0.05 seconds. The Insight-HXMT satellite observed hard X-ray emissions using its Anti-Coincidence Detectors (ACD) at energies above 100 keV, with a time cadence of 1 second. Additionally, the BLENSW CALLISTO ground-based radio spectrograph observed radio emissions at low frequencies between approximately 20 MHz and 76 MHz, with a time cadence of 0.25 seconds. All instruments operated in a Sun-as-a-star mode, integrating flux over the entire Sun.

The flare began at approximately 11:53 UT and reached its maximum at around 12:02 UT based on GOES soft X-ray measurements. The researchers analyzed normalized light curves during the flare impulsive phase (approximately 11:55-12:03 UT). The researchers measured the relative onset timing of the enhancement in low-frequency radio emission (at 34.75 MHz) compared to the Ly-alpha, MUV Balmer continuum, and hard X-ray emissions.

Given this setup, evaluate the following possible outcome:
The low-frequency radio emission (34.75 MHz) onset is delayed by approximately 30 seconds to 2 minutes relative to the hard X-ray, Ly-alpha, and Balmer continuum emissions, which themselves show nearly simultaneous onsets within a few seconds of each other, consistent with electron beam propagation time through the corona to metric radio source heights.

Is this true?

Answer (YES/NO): YES